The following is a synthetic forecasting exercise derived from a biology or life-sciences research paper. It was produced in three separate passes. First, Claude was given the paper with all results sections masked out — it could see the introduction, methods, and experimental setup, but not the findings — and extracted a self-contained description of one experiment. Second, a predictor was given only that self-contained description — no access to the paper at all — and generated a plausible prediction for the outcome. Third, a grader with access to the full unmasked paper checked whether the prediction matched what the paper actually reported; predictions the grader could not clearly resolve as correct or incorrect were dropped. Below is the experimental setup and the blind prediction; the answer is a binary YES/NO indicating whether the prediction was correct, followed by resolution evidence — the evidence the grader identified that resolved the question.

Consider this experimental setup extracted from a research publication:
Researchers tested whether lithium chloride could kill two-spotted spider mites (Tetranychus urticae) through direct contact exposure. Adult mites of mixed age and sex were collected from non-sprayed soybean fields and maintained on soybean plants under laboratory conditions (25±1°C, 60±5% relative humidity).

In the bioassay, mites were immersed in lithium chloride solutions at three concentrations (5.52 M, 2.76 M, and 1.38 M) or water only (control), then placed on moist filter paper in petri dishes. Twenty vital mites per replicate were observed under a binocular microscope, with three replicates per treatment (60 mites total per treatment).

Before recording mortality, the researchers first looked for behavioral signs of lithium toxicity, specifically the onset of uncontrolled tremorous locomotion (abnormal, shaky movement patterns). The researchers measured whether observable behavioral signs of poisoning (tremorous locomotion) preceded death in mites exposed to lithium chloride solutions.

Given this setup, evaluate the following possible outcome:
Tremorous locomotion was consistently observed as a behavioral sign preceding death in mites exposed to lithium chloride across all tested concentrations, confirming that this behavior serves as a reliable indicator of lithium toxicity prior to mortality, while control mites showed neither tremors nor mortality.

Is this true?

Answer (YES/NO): YES